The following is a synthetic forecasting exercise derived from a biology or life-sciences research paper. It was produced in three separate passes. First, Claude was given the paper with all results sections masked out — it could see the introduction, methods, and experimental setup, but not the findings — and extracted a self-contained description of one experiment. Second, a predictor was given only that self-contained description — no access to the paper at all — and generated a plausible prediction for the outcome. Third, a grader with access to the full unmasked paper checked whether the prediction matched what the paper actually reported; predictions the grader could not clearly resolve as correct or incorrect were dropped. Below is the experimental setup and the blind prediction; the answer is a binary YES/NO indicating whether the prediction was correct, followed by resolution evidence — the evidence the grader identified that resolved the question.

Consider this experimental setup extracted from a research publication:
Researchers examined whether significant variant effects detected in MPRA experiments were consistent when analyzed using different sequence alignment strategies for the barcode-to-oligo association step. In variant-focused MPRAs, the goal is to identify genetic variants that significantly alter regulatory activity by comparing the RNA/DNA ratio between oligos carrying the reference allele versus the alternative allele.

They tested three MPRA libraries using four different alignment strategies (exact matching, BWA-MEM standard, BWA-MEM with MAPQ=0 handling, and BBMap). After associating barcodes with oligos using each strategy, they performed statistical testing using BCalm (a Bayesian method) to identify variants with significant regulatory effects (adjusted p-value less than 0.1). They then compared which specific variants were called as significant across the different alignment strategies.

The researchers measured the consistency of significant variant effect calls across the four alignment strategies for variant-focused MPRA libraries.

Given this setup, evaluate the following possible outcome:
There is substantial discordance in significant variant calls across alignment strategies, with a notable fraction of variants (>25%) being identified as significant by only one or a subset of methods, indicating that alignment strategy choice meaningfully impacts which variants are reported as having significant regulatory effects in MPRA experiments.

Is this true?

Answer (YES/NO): YES